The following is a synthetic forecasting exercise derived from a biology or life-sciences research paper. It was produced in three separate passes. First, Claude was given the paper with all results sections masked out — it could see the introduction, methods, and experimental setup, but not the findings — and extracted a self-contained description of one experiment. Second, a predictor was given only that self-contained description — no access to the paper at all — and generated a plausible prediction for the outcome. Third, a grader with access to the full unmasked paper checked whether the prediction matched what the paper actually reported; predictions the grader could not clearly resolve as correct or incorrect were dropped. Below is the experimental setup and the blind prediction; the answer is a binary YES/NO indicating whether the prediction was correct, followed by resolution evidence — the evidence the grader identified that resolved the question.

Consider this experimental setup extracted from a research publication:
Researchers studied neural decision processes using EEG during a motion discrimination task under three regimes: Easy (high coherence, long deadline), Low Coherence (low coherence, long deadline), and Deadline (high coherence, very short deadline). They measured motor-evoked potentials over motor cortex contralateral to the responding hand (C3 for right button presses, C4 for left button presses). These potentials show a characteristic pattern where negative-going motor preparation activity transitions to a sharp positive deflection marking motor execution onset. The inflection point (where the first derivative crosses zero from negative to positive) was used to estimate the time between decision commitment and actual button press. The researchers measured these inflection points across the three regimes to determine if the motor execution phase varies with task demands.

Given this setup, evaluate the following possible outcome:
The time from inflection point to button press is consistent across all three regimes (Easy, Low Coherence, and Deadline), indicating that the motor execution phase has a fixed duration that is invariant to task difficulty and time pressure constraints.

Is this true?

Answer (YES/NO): NO